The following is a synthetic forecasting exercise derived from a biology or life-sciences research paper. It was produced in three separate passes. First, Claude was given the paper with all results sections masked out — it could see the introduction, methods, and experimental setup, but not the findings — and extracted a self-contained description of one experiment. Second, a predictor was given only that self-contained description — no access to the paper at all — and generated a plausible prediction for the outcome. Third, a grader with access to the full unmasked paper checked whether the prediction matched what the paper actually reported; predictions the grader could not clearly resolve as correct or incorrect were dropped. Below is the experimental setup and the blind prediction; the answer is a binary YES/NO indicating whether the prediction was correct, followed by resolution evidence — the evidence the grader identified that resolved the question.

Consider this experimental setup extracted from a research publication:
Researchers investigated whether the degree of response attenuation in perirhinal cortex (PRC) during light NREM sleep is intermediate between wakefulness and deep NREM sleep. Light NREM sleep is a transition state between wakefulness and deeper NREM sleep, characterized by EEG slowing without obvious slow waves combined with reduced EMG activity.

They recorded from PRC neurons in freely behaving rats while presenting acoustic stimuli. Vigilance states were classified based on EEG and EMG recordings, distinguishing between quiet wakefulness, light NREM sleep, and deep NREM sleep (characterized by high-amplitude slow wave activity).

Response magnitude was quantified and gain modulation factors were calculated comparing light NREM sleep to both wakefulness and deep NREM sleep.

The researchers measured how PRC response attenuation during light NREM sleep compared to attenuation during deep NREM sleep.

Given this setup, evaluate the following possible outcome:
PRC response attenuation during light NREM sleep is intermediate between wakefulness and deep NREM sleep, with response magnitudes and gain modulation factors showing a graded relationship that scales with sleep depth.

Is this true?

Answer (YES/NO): YES